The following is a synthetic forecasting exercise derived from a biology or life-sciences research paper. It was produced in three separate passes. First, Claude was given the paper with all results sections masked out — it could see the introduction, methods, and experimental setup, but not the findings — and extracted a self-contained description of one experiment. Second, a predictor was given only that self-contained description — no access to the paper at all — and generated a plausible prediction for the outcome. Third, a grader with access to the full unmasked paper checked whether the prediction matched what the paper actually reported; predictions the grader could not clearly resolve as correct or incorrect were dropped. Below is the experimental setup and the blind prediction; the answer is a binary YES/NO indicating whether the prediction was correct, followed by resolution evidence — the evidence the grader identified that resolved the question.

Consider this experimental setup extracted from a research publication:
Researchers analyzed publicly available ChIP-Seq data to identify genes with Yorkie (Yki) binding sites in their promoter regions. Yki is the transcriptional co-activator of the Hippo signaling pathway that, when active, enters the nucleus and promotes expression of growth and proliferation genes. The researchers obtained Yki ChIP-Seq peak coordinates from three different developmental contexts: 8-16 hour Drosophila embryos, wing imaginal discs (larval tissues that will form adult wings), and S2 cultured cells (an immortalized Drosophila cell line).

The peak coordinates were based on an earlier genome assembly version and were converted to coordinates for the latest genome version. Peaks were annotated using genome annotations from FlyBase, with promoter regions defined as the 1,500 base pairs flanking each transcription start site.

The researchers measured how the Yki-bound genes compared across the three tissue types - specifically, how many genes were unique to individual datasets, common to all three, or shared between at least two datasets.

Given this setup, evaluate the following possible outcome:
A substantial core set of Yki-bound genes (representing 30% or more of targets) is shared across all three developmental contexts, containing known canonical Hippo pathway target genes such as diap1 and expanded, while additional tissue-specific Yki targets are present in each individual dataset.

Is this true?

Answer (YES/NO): NO